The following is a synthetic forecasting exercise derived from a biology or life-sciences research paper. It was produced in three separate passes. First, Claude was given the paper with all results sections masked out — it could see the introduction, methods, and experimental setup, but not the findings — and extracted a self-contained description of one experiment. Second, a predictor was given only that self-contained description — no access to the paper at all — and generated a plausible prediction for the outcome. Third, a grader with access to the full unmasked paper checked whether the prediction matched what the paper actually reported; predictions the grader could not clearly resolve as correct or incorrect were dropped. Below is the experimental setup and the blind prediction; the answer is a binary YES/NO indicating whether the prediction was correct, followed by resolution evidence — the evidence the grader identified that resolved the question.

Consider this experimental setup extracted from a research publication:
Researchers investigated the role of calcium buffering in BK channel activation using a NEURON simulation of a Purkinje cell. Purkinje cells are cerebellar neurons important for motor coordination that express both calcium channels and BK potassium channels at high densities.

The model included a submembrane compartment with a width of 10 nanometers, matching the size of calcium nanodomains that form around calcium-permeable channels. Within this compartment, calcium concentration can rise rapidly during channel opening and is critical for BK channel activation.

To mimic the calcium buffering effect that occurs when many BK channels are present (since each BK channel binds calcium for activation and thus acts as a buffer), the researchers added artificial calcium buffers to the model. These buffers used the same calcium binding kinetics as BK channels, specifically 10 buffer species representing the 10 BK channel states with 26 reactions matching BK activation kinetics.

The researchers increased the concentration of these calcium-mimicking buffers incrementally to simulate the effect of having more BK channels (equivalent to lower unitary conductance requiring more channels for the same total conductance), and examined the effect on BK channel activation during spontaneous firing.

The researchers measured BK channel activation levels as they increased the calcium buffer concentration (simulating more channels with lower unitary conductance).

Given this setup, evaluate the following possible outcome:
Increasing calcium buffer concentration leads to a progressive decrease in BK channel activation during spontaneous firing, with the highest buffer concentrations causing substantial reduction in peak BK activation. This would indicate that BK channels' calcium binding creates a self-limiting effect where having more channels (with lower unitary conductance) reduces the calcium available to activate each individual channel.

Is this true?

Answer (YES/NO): YES